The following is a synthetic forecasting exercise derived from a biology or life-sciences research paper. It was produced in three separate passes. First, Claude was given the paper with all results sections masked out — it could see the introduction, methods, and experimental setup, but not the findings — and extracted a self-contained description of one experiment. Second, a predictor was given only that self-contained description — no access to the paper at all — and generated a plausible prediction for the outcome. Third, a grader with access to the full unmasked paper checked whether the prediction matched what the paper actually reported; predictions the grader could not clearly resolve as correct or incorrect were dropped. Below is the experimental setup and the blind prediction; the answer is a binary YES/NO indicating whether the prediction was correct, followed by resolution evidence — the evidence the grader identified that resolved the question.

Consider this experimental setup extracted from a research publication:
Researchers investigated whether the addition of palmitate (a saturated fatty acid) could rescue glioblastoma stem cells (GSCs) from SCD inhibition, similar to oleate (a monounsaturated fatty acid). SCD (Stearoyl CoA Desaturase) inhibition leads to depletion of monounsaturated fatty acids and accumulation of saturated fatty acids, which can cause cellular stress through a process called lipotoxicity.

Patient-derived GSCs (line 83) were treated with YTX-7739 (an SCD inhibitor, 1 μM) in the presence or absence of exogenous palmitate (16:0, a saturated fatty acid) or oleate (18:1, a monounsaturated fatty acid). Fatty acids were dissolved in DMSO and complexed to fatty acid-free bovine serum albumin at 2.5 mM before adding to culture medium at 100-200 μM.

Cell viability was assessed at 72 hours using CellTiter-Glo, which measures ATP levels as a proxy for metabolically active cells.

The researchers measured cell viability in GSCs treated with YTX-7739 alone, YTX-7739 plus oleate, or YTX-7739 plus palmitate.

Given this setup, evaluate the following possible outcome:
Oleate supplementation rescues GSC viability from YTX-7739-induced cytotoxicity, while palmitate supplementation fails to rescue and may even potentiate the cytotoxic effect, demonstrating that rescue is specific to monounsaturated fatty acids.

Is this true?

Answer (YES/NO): YES